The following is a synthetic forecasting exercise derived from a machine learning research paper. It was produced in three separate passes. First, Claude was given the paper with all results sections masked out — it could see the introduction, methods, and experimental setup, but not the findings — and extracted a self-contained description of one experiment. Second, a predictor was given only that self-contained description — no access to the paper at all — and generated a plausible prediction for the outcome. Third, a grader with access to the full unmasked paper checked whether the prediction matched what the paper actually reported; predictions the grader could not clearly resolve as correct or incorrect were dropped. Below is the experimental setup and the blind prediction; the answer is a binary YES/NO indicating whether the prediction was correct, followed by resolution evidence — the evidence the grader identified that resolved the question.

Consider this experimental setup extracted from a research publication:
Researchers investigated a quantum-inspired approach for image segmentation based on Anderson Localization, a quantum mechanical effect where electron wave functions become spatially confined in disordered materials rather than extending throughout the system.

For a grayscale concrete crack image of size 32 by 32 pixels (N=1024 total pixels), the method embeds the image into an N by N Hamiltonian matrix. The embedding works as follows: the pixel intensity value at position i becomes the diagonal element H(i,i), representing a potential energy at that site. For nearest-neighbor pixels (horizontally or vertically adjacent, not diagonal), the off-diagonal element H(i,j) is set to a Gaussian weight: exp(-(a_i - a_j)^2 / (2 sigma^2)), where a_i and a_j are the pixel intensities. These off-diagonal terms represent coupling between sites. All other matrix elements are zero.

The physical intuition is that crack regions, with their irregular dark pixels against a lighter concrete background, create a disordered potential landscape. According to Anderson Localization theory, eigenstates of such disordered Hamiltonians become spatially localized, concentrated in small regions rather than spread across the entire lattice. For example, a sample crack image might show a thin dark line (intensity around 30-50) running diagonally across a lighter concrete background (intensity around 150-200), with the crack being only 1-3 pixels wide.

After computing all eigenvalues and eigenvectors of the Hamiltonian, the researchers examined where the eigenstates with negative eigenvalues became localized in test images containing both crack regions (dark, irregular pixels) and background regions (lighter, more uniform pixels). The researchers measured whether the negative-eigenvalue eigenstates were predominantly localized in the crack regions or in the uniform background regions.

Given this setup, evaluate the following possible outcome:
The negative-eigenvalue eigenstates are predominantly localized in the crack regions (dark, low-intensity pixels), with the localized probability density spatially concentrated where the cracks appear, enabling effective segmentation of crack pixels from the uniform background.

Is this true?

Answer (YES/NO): YES